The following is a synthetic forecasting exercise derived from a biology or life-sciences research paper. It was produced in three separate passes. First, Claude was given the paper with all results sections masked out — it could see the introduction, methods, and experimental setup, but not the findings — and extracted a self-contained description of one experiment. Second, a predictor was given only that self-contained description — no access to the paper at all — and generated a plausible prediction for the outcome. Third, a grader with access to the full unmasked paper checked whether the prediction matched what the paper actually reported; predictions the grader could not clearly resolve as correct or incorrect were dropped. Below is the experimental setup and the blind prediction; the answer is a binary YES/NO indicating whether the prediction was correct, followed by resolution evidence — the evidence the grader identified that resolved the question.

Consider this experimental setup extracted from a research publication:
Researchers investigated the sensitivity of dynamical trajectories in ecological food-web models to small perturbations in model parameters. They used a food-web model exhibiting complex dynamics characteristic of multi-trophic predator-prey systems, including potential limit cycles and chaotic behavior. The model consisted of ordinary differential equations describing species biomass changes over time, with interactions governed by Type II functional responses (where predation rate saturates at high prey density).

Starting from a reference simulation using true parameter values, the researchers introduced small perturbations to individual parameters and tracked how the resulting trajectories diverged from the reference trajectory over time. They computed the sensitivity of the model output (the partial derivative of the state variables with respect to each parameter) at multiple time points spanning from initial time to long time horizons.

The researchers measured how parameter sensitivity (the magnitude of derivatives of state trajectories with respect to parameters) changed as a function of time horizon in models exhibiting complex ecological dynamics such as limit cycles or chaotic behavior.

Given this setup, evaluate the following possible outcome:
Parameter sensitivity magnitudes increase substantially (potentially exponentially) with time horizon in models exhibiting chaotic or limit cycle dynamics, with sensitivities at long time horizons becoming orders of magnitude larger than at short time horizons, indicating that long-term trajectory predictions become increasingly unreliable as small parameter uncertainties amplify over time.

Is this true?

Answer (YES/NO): YES